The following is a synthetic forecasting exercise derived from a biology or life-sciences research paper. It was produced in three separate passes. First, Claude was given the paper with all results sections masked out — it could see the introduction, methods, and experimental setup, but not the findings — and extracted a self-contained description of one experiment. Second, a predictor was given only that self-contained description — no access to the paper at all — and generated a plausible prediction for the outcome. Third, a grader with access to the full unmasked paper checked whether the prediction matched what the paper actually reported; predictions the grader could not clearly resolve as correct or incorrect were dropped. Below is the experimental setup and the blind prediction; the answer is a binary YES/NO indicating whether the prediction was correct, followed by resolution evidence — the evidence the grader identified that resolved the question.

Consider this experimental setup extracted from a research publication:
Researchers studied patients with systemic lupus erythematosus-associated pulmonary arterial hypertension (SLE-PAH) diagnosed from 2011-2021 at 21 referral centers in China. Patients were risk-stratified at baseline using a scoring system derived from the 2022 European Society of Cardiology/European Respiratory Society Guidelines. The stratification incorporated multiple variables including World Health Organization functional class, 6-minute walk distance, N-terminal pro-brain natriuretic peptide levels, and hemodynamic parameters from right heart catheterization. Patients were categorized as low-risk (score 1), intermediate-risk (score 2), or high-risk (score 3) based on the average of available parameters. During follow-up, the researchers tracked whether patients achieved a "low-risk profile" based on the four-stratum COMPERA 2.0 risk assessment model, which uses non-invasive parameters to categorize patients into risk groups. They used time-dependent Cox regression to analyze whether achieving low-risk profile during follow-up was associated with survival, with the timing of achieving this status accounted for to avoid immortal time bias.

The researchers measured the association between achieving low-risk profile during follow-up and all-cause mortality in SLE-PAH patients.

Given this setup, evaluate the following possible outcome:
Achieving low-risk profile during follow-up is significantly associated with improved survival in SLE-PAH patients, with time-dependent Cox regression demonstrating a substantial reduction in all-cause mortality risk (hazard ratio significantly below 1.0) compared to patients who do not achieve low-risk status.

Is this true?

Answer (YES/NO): YES